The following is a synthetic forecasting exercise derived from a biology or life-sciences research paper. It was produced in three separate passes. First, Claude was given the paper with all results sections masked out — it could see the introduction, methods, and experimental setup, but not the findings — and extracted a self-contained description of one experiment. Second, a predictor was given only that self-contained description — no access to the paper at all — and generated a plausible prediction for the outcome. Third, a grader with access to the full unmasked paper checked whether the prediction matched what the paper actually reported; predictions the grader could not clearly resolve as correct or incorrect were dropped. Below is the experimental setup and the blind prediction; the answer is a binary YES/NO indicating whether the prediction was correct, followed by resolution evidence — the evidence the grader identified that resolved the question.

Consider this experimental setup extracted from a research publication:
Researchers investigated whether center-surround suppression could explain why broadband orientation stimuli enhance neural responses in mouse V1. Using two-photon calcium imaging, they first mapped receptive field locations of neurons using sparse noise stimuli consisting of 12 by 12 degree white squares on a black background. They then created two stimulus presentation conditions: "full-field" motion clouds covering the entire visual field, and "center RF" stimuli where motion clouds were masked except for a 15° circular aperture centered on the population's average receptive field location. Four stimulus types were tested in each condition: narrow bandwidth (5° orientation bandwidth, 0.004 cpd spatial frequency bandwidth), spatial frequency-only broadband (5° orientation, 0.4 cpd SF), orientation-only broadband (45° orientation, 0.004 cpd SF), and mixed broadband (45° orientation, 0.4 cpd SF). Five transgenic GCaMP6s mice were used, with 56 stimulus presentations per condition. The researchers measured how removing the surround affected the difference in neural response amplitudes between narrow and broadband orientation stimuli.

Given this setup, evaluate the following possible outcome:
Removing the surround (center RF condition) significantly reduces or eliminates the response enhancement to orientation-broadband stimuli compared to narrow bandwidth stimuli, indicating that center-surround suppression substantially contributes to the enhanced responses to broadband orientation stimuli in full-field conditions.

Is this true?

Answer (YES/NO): YES